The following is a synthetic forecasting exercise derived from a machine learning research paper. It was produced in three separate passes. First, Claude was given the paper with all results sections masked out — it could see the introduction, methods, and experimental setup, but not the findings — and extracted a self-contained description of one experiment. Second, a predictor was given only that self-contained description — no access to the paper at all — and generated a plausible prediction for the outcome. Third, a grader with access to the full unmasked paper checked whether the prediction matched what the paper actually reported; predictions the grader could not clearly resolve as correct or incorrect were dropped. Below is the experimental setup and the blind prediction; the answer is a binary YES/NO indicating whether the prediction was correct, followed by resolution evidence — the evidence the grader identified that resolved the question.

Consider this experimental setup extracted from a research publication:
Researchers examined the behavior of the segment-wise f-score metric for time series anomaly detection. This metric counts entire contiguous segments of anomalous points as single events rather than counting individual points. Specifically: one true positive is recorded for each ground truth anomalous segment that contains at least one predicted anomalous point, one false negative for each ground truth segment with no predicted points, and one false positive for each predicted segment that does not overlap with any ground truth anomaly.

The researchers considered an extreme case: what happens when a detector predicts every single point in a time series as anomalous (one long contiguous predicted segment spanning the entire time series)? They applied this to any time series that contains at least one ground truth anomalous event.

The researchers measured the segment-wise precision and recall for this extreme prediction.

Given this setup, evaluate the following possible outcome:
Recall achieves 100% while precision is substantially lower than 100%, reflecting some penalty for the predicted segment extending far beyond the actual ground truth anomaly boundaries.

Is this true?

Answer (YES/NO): NO